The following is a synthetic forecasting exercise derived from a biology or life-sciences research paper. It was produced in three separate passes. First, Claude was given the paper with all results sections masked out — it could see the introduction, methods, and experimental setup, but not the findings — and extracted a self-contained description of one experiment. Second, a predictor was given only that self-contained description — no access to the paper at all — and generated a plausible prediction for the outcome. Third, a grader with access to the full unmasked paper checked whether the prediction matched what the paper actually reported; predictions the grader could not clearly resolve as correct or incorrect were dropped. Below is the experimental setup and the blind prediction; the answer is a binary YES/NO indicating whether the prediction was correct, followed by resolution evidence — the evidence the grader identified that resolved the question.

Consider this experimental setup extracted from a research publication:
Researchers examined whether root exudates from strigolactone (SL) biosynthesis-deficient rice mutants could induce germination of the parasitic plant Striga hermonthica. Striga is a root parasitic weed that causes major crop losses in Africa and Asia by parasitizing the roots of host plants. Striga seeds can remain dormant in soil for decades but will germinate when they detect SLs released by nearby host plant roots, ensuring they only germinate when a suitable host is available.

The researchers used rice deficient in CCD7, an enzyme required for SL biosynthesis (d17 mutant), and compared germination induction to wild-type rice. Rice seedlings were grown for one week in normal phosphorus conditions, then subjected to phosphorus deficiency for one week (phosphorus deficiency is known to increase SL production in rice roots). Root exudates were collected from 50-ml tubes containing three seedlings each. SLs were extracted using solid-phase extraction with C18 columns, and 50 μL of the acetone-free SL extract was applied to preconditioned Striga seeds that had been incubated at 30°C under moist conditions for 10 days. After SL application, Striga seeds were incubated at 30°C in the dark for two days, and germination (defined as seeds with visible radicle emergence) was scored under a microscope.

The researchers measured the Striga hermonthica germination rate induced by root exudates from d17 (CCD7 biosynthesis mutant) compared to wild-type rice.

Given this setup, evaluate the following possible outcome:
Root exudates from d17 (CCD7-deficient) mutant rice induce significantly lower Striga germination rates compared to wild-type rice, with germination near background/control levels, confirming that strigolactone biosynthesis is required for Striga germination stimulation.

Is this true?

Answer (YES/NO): YES